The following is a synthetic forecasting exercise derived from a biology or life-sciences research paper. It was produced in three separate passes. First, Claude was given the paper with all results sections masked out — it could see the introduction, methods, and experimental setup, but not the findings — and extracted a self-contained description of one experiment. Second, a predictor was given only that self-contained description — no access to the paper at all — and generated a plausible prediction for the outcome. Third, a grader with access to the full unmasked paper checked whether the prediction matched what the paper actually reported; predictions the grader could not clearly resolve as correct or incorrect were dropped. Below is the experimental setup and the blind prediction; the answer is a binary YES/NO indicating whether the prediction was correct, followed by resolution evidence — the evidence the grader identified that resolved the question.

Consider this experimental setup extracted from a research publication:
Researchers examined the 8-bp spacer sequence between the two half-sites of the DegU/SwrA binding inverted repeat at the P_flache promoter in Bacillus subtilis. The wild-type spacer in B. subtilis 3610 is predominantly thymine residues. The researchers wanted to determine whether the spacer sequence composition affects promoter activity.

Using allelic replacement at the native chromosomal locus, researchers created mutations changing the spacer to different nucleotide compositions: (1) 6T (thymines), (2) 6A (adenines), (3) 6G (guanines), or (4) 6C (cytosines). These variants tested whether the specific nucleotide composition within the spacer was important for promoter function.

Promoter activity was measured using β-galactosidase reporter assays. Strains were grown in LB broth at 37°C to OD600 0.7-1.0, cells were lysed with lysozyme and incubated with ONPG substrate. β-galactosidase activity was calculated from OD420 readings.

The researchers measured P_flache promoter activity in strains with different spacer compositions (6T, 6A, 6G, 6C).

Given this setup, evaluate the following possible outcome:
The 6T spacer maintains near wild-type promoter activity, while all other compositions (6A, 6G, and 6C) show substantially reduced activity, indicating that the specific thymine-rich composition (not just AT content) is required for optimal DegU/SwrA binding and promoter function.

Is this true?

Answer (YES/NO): NO